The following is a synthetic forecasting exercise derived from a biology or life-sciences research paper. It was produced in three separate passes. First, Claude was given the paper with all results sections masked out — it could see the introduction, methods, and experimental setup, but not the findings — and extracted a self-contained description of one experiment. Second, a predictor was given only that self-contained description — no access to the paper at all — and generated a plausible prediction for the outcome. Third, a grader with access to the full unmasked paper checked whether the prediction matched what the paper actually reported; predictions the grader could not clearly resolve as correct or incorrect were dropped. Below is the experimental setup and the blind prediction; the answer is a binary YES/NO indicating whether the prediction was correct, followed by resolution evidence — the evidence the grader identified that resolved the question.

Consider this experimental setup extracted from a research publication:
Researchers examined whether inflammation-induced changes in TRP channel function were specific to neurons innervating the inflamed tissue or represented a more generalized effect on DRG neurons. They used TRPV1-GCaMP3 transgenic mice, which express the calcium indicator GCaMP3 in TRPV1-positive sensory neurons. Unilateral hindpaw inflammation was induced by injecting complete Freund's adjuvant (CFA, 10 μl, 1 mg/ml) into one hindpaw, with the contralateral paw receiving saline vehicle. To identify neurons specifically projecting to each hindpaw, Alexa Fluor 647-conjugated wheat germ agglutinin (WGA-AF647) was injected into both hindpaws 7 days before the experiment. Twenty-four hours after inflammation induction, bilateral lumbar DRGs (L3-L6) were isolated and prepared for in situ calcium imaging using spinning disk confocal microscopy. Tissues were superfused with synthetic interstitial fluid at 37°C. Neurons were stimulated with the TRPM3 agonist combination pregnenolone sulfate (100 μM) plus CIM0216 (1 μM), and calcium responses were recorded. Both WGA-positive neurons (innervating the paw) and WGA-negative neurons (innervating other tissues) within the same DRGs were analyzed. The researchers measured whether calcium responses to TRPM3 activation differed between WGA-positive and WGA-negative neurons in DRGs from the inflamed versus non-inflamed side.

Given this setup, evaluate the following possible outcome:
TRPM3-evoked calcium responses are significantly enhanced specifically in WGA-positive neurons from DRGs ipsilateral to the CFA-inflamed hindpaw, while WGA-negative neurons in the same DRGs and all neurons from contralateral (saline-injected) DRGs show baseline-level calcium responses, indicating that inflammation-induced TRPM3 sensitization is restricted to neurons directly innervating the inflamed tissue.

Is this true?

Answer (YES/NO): YES